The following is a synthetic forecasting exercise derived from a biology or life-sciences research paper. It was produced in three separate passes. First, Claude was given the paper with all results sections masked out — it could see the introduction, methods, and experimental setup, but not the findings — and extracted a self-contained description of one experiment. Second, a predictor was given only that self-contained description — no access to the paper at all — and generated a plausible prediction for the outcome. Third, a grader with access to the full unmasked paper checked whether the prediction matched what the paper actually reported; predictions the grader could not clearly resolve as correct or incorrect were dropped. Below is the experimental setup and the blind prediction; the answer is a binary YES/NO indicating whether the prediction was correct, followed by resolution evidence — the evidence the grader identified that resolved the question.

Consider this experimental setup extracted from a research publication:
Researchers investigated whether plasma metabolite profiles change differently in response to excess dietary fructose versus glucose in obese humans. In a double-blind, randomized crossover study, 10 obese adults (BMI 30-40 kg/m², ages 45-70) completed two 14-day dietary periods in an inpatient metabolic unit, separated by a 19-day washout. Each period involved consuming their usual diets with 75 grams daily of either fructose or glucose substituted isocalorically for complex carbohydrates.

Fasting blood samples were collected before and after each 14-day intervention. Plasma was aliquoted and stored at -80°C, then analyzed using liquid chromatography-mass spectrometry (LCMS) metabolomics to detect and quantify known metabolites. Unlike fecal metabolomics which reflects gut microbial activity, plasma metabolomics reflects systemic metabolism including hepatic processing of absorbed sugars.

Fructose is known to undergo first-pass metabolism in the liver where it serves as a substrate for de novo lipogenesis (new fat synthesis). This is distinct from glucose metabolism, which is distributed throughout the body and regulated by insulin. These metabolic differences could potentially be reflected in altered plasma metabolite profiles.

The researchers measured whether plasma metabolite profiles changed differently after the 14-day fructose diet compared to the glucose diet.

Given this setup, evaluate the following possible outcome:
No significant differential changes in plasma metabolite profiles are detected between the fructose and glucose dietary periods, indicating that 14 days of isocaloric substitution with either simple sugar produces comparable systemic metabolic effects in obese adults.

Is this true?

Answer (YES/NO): YES